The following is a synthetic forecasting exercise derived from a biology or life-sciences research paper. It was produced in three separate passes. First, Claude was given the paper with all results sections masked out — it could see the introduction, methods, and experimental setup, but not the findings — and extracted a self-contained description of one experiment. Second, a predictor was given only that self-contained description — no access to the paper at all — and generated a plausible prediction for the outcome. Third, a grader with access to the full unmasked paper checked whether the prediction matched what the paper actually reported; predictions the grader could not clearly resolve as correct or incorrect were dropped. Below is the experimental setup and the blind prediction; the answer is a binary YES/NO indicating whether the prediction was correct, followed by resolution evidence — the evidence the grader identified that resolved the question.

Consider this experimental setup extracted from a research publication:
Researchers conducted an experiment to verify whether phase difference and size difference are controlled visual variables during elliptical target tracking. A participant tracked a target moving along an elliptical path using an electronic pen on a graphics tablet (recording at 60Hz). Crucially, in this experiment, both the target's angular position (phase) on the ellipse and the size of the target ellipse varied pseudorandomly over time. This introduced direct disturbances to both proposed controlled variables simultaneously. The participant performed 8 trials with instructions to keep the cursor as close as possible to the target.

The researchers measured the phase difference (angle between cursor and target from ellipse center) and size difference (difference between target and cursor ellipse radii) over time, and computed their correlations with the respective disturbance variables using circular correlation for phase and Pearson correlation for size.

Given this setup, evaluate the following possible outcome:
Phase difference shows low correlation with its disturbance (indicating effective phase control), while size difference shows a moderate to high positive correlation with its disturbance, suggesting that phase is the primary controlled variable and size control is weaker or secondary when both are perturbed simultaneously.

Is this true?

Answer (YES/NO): NO